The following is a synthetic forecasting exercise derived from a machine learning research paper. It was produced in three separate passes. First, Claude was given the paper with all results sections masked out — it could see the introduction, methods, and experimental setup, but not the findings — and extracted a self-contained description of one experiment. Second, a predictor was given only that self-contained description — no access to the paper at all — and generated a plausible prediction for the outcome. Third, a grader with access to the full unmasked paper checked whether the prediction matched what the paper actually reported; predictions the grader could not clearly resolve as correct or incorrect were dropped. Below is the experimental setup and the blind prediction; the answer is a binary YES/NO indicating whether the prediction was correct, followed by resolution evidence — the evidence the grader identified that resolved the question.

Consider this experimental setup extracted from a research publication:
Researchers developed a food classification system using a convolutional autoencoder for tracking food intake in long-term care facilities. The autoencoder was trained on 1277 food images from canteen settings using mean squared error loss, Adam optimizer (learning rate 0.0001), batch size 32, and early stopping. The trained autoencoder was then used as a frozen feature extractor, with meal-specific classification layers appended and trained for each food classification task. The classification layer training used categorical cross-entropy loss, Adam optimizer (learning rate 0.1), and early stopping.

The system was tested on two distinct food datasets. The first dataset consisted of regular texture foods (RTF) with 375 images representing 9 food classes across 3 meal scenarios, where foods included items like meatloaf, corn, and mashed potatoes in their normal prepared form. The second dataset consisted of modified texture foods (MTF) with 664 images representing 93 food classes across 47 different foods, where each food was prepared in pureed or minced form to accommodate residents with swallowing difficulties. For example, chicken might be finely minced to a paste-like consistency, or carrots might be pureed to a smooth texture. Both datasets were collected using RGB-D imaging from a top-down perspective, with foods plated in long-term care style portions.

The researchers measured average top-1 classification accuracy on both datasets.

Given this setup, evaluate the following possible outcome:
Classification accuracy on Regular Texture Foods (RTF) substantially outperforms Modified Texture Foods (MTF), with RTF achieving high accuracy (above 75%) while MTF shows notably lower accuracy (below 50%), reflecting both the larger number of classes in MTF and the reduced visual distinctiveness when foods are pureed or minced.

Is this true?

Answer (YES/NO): NO